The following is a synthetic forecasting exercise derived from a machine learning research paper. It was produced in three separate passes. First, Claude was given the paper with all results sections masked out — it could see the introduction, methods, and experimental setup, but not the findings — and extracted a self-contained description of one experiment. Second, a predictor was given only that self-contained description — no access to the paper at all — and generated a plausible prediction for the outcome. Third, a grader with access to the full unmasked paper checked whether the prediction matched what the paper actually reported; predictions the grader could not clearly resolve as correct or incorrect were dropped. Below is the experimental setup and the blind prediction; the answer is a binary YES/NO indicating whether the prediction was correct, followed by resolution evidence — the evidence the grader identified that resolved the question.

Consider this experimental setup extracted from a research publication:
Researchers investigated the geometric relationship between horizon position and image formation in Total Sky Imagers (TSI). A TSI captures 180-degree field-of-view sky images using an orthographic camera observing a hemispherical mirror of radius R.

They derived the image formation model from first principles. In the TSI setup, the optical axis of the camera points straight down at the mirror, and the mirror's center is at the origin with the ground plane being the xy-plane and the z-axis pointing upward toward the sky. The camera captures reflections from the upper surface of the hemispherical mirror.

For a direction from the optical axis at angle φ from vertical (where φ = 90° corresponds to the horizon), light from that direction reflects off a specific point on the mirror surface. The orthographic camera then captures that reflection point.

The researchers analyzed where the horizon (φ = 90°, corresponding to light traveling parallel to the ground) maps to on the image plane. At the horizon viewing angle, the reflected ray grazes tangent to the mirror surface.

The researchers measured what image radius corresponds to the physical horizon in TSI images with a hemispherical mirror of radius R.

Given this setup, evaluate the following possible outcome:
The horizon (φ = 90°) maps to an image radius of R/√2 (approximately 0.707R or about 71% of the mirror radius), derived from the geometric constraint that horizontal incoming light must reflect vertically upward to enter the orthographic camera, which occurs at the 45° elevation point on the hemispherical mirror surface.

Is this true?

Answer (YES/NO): YES